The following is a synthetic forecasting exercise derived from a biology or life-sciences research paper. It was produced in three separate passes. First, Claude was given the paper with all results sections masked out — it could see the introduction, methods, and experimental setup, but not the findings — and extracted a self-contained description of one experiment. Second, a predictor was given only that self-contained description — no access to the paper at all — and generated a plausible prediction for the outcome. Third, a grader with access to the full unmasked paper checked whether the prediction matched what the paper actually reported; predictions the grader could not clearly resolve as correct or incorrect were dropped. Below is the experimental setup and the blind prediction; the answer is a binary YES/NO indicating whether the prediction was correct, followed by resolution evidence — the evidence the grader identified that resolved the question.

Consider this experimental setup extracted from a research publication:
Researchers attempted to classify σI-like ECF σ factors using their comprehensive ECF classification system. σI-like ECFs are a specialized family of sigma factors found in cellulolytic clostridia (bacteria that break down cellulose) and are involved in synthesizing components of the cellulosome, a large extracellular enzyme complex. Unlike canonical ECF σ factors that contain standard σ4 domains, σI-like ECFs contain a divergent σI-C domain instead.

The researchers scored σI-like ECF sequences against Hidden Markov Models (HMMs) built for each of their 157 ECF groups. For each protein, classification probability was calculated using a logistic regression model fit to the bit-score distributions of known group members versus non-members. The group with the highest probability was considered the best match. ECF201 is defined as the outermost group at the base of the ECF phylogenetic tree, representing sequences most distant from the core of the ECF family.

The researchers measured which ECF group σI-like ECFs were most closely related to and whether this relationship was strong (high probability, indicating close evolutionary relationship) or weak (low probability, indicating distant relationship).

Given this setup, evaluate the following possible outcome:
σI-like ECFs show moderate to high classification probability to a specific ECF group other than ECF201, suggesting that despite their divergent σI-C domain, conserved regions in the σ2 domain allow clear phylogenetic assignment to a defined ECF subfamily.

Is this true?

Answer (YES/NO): NO